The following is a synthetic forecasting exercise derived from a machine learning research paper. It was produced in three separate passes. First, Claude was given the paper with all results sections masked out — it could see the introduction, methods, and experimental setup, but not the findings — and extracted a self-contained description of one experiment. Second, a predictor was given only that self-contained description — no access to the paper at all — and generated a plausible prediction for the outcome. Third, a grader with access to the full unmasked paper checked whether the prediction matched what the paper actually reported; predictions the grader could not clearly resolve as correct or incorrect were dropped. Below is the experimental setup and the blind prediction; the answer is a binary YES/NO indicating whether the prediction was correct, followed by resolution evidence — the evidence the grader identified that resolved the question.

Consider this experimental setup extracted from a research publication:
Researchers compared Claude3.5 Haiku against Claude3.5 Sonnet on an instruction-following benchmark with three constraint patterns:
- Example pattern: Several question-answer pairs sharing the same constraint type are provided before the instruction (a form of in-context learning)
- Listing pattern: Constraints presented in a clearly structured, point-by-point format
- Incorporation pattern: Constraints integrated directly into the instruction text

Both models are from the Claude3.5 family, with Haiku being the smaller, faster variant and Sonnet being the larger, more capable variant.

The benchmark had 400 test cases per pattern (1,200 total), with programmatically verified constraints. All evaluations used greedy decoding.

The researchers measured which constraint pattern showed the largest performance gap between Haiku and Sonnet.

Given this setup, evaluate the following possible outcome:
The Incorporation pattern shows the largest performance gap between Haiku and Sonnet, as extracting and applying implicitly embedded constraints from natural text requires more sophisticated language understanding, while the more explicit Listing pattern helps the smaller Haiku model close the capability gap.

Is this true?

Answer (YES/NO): NO